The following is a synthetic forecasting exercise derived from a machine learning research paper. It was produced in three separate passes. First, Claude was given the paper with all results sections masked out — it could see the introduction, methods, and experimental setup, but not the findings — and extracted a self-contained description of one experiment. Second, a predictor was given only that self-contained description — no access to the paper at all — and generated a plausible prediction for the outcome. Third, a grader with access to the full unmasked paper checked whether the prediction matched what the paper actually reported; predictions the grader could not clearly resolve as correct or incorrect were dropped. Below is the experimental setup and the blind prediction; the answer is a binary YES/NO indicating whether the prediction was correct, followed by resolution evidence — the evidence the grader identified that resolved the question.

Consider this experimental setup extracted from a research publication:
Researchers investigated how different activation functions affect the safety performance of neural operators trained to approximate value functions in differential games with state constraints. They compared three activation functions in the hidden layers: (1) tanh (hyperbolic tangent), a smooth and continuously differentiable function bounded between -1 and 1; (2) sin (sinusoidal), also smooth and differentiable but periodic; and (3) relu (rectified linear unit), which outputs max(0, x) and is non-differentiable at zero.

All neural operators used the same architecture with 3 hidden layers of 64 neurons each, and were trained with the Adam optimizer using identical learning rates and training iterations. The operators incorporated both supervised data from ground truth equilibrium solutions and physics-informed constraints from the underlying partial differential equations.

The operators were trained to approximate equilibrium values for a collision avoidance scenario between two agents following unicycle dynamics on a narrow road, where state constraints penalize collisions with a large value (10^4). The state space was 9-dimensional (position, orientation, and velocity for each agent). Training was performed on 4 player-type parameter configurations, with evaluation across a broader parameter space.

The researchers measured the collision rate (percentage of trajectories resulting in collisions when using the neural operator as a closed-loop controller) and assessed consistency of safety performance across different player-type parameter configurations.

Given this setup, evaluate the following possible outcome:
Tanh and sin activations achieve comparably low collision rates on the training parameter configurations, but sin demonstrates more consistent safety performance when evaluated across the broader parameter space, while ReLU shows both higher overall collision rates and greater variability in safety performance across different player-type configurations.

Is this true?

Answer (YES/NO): NO